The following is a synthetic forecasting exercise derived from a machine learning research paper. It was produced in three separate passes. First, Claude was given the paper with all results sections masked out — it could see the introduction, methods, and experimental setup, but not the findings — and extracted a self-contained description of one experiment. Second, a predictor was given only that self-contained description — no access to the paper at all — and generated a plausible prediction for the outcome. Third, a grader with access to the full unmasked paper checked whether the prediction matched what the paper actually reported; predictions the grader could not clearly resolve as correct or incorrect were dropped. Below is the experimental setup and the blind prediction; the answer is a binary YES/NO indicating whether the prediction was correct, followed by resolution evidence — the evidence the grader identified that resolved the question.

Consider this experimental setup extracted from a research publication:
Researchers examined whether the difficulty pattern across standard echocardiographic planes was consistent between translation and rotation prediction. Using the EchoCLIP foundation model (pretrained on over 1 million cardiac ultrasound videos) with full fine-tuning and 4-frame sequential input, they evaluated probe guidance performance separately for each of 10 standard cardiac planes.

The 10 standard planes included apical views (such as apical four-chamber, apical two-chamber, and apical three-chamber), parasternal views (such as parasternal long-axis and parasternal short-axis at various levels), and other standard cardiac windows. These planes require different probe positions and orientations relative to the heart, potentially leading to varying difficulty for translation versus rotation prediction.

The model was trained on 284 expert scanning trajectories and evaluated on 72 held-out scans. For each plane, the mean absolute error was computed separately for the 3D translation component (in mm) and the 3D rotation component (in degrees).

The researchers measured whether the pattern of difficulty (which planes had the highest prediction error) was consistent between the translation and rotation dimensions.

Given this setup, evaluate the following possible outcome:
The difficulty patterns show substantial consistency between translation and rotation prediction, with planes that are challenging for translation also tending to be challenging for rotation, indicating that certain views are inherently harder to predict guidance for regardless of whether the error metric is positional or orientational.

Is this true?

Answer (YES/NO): NO